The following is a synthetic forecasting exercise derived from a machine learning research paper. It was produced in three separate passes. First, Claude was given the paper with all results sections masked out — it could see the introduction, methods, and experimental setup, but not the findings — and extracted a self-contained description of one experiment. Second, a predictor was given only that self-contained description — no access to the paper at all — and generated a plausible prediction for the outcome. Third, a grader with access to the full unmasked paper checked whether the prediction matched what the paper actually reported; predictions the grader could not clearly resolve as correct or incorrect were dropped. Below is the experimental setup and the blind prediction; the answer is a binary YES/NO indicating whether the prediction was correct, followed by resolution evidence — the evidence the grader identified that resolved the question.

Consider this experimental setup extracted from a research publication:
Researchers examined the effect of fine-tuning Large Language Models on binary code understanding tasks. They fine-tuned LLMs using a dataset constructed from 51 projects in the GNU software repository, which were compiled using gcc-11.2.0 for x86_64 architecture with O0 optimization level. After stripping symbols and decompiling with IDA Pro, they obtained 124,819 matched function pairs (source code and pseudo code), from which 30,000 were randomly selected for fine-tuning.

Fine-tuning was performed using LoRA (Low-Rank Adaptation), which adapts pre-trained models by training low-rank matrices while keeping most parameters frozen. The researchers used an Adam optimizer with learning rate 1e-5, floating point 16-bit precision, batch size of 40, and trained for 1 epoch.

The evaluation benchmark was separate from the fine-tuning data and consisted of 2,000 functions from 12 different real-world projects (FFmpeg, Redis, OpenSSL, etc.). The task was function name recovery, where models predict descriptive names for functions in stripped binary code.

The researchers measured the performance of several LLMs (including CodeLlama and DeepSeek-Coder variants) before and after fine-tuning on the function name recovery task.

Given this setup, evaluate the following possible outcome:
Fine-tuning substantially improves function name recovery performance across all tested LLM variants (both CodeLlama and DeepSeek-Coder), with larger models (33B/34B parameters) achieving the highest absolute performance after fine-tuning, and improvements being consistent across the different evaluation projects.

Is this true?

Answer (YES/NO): NO